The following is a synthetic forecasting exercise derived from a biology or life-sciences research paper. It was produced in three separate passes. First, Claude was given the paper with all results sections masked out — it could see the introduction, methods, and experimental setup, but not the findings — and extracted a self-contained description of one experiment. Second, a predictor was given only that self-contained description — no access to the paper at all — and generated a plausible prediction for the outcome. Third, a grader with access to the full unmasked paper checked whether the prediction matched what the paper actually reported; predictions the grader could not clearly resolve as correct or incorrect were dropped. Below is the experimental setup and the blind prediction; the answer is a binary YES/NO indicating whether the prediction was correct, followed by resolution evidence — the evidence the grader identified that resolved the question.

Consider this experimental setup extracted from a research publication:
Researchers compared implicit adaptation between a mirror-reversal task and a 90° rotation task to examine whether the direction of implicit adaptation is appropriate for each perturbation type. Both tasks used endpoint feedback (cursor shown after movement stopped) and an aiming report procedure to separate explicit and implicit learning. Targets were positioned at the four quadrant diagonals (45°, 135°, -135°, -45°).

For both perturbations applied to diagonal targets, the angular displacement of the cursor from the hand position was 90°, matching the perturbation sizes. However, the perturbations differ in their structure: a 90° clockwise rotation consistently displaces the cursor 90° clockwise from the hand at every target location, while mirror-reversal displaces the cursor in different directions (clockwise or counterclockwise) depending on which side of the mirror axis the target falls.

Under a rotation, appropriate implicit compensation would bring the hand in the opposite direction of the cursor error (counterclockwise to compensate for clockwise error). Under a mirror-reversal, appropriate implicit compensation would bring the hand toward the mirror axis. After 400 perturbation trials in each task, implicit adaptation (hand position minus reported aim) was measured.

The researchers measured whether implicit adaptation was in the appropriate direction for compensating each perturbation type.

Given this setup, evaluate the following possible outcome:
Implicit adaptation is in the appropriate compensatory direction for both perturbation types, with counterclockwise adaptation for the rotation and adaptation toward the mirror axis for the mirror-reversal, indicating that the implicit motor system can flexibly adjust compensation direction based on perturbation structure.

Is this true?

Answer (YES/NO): NO